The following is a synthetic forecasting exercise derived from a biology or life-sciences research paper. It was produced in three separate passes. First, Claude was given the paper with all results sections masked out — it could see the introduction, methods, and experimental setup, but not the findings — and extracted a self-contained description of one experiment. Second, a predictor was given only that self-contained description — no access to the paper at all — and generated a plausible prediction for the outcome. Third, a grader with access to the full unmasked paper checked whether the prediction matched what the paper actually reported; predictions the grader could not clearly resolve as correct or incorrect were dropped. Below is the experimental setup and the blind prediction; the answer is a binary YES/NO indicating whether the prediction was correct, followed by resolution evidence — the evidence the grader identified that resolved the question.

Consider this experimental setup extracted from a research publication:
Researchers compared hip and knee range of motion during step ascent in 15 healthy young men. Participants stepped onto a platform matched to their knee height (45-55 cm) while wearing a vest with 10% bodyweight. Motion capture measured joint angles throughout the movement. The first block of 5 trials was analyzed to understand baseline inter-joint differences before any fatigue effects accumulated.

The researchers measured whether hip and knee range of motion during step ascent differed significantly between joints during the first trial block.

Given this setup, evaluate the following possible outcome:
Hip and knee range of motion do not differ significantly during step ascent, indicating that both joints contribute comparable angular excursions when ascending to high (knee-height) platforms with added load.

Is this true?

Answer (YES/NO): YES